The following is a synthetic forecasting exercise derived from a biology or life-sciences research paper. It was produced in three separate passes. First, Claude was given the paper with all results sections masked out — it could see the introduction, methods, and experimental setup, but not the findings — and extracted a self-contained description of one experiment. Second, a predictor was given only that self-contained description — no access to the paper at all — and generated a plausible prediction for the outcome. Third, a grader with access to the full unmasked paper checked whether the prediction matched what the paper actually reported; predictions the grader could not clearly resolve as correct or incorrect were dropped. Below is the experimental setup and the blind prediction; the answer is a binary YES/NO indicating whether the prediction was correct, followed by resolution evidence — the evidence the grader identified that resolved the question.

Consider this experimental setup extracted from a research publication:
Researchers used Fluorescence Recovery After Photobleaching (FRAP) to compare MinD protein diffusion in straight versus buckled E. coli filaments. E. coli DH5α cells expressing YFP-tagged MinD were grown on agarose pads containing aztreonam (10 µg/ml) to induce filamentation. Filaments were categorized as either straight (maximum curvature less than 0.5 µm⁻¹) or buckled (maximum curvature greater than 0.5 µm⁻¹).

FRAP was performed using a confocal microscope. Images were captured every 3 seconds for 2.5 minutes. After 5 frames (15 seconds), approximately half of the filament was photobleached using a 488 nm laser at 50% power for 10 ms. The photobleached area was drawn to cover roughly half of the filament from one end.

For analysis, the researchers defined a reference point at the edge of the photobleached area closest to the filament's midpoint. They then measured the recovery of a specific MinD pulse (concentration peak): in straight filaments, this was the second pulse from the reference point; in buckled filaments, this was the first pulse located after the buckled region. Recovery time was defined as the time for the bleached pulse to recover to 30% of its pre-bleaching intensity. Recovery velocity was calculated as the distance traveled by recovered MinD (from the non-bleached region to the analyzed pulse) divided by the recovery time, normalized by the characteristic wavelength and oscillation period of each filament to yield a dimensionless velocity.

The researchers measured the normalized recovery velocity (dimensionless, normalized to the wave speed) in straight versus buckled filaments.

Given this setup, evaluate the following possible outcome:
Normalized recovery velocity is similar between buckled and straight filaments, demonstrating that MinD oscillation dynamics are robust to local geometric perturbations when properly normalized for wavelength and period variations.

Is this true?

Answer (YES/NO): NO